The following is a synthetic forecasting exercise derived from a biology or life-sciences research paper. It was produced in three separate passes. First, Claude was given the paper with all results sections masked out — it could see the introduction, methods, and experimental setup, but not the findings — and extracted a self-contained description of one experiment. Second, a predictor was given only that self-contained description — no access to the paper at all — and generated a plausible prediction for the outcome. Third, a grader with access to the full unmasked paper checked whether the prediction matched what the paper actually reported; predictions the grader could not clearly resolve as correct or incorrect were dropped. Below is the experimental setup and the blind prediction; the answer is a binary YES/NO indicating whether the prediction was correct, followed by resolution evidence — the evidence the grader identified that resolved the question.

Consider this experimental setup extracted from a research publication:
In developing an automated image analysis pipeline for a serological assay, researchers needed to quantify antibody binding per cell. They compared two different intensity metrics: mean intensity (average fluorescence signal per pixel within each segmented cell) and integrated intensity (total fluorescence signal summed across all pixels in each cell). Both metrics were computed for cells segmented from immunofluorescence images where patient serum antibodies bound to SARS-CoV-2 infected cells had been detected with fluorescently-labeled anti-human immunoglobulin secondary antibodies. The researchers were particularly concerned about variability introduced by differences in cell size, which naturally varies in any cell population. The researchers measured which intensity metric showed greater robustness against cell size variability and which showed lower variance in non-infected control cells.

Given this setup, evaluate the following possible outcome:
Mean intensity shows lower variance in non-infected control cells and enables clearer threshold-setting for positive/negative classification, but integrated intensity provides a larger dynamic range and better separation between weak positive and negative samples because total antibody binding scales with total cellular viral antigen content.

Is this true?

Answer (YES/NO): NO